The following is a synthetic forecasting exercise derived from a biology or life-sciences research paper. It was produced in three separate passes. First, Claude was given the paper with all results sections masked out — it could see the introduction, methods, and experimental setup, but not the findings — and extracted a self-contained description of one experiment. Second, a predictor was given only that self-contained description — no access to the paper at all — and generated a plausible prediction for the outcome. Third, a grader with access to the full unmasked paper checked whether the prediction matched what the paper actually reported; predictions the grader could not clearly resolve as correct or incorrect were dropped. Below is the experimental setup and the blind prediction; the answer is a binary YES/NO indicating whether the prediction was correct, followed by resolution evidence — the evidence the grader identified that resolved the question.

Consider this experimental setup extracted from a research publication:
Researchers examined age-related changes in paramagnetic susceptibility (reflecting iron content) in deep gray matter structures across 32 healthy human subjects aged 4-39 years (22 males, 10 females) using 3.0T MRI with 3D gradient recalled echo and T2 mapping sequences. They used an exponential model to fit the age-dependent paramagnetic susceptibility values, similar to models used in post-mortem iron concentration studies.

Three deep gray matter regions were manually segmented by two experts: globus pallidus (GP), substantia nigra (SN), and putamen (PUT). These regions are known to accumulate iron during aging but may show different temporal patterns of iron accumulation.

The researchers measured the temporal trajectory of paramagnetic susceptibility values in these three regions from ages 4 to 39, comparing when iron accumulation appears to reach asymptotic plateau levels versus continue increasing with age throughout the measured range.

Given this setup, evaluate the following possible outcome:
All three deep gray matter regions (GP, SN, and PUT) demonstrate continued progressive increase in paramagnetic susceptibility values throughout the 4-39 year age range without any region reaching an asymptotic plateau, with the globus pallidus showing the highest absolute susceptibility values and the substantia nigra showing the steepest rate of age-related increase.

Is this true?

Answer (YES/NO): NO